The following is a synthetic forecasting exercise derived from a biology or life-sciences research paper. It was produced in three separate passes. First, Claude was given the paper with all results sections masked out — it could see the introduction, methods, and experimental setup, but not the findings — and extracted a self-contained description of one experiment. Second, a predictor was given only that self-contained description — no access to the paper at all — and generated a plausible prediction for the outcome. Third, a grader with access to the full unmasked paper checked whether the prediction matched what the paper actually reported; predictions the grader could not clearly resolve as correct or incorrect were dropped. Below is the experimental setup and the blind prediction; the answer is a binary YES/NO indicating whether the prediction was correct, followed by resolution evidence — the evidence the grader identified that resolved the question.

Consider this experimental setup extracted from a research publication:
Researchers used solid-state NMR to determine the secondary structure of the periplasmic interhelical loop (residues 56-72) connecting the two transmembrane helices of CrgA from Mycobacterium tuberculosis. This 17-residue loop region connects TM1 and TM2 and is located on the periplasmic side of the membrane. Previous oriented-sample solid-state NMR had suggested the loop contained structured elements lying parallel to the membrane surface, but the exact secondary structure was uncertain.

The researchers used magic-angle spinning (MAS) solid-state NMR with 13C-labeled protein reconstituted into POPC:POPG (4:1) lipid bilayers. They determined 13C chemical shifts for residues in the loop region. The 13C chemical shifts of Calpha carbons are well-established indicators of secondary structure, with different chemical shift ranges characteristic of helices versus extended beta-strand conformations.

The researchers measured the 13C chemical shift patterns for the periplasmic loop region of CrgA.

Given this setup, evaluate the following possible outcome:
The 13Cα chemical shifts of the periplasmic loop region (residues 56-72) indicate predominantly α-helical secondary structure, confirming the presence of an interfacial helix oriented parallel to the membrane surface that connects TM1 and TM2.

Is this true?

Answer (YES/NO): NO